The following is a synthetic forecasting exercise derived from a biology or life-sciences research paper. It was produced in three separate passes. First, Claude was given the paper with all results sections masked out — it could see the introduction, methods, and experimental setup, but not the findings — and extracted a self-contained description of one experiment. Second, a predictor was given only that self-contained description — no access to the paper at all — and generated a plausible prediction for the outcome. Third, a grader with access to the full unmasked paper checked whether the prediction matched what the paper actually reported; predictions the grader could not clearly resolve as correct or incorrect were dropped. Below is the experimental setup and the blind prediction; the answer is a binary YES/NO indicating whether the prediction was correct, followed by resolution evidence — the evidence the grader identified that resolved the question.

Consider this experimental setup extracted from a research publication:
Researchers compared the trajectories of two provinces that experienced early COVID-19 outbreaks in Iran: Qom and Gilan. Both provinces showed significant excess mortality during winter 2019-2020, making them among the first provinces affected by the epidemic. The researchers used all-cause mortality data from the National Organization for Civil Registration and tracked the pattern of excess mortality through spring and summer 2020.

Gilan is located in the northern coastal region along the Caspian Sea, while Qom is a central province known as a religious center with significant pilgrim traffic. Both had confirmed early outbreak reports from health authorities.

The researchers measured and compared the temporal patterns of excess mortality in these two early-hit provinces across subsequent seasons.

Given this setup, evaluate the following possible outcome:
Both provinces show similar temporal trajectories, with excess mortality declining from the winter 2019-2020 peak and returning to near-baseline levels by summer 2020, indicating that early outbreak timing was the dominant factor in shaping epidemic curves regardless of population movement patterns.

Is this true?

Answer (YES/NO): NO